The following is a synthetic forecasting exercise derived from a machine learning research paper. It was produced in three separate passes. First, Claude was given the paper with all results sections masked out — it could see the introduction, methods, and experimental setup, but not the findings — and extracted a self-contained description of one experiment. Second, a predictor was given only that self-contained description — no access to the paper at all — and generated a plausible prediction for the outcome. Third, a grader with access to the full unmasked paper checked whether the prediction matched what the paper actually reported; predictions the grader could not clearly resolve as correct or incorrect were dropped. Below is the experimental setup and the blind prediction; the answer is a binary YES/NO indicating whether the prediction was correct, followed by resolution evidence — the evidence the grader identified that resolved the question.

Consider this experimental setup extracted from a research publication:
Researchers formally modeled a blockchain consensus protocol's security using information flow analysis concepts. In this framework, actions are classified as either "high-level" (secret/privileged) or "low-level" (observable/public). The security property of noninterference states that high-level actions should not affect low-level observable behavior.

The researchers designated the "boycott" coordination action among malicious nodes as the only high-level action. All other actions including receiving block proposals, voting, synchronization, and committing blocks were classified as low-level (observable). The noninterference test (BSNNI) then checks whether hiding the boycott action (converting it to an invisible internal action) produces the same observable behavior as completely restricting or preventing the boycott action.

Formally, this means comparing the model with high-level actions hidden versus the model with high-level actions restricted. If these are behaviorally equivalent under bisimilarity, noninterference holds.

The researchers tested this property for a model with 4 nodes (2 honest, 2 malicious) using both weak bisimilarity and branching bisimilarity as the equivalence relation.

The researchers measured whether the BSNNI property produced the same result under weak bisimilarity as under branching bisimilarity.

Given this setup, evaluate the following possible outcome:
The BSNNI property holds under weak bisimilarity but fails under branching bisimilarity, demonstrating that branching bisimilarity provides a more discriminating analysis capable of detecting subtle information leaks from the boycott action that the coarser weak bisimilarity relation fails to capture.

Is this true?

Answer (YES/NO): NO